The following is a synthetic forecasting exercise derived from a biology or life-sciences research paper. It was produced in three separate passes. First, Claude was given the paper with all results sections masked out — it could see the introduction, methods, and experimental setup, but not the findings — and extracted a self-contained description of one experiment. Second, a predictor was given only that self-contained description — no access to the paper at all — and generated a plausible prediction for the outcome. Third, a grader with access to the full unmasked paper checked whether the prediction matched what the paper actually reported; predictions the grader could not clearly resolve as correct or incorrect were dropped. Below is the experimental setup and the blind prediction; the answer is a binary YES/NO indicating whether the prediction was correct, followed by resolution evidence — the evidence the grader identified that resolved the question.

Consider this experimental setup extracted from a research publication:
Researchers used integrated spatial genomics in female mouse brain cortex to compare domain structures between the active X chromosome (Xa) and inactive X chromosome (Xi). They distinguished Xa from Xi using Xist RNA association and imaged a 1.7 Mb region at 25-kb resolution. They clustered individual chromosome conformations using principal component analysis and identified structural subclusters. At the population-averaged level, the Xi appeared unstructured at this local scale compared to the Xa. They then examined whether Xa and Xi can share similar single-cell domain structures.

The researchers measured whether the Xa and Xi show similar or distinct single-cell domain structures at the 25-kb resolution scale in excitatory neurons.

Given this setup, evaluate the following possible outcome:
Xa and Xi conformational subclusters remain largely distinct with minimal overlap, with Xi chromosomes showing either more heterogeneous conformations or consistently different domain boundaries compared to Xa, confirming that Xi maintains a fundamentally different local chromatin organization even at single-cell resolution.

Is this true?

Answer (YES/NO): NO